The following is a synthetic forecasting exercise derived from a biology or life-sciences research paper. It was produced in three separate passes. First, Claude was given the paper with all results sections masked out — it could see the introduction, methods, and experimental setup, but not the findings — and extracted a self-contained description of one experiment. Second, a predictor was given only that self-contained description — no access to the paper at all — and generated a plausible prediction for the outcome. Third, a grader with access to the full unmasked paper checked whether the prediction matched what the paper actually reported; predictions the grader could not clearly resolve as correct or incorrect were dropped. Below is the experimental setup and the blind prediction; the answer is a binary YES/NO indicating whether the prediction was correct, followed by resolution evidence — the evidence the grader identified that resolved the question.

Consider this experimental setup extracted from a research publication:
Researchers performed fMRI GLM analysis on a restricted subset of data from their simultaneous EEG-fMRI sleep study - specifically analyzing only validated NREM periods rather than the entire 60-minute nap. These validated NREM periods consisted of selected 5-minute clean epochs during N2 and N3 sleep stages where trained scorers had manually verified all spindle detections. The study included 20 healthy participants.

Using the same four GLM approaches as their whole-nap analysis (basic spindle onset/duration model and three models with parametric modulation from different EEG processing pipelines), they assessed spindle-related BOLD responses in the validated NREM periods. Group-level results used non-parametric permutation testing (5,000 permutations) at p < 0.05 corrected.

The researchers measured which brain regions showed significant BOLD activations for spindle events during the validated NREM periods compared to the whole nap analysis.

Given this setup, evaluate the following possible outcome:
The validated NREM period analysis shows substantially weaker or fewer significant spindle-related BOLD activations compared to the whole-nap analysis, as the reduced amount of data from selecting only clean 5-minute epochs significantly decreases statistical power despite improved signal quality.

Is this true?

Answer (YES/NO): YES